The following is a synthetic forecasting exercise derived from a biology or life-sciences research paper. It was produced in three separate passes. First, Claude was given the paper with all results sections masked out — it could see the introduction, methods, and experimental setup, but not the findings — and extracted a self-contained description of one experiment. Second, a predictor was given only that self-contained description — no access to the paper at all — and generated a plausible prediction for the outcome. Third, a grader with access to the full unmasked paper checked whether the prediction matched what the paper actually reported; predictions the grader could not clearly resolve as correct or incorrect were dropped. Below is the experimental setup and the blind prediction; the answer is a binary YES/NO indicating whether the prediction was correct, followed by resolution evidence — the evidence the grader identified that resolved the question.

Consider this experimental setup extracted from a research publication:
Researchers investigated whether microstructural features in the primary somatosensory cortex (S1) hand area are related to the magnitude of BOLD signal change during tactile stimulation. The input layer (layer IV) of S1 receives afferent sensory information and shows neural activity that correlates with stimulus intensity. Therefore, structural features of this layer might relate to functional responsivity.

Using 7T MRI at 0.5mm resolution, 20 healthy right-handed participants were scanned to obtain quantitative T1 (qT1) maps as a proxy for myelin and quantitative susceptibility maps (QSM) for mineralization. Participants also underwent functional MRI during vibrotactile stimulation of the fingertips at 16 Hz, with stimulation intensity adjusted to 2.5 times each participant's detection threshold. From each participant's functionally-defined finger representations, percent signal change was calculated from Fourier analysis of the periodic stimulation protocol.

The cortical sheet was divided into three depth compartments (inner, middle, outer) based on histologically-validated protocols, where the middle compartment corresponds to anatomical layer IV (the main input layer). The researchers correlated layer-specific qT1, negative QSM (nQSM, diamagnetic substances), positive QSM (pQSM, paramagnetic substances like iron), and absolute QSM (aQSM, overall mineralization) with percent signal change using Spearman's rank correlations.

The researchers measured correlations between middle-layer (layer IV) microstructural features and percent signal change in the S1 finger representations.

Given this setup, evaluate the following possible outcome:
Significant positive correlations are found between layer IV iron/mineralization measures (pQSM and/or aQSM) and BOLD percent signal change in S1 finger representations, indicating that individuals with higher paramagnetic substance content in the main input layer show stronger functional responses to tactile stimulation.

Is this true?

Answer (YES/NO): NO